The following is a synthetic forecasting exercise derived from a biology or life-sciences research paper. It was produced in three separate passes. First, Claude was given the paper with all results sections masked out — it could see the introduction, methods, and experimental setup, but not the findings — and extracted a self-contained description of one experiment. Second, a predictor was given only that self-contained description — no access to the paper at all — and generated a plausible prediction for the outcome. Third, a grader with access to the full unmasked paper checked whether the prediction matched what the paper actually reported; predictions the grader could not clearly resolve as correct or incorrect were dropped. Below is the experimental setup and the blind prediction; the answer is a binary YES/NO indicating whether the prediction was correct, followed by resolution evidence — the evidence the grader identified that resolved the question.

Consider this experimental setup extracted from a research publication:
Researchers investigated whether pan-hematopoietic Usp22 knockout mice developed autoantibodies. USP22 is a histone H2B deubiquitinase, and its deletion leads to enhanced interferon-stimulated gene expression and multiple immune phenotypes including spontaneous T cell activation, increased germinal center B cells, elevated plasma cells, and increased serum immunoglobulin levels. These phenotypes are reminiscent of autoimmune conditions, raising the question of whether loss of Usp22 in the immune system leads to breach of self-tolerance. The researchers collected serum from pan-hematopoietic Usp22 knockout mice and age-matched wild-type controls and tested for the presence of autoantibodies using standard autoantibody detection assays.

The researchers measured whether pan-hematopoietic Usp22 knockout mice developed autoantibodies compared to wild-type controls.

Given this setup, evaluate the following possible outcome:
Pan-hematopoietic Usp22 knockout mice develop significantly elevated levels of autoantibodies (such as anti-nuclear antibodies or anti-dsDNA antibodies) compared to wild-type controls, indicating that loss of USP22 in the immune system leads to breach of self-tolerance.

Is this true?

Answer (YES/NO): YES